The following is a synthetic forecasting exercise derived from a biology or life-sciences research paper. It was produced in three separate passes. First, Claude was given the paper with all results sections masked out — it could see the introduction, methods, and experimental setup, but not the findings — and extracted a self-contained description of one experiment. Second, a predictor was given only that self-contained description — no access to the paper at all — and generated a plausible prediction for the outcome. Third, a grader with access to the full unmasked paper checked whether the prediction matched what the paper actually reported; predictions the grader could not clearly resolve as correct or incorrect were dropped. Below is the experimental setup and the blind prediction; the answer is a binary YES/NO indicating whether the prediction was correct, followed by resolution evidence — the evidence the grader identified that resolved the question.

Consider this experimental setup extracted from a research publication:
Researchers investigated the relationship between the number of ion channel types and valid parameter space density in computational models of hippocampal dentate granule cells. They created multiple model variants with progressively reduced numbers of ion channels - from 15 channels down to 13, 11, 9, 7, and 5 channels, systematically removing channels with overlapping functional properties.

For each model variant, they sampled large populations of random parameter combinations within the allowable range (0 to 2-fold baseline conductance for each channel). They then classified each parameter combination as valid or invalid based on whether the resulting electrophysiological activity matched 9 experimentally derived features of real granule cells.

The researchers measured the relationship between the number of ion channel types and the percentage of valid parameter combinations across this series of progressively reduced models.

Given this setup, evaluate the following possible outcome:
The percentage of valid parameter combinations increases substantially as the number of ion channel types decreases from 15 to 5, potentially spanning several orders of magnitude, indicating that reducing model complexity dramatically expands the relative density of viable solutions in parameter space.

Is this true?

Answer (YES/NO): NO